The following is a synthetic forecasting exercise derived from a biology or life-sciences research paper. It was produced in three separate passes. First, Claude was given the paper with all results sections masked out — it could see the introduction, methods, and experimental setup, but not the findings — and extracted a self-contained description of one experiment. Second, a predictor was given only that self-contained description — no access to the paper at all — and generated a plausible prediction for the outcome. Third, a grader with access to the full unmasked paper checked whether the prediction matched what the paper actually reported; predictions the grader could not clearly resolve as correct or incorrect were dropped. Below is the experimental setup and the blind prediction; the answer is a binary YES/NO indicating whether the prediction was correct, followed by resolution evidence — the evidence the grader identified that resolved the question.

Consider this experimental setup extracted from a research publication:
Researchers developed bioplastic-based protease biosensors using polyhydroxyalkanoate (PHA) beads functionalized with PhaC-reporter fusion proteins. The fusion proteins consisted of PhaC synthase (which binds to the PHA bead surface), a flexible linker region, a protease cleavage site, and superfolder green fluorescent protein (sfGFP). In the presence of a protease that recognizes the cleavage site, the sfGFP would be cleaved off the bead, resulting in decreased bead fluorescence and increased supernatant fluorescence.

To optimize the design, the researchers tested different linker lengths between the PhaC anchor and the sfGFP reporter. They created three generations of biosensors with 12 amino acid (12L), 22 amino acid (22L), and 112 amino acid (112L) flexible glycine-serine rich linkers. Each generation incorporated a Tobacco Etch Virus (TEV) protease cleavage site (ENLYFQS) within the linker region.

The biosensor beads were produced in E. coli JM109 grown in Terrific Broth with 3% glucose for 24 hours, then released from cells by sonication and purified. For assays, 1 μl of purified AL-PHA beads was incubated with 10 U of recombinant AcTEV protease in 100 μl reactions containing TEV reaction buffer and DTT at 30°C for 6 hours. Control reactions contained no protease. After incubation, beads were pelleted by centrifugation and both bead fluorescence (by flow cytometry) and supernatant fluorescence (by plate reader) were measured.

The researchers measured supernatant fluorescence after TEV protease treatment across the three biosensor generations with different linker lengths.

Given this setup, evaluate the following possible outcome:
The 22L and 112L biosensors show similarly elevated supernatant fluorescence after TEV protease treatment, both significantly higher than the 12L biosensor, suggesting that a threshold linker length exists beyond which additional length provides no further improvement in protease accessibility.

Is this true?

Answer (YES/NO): NO